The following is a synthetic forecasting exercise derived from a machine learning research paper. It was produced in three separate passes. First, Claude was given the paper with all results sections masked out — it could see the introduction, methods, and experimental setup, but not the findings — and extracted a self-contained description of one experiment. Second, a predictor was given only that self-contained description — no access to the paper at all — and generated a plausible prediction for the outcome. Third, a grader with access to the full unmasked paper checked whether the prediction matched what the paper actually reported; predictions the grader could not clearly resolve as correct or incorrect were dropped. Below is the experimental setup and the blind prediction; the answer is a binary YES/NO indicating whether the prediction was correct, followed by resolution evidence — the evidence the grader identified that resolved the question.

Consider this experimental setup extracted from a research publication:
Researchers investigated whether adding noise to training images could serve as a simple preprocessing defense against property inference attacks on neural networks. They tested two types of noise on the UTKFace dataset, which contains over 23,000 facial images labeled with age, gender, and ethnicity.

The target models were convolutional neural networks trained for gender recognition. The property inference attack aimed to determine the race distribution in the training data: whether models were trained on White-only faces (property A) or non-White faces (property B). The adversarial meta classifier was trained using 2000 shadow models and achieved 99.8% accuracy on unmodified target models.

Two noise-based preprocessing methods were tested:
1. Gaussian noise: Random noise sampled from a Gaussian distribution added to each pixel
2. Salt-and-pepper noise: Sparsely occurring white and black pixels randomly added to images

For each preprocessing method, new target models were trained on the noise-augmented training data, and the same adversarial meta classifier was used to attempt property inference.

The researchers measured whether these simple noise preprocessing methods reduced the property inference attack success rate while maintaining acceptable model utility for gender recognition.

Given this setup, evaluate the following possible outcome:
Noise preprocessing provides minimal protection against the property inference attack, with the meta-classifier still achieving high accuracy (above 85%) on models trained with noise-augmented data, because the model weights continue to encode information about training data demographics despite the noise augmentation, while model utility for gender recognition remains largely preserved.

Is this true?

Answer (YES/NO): NO